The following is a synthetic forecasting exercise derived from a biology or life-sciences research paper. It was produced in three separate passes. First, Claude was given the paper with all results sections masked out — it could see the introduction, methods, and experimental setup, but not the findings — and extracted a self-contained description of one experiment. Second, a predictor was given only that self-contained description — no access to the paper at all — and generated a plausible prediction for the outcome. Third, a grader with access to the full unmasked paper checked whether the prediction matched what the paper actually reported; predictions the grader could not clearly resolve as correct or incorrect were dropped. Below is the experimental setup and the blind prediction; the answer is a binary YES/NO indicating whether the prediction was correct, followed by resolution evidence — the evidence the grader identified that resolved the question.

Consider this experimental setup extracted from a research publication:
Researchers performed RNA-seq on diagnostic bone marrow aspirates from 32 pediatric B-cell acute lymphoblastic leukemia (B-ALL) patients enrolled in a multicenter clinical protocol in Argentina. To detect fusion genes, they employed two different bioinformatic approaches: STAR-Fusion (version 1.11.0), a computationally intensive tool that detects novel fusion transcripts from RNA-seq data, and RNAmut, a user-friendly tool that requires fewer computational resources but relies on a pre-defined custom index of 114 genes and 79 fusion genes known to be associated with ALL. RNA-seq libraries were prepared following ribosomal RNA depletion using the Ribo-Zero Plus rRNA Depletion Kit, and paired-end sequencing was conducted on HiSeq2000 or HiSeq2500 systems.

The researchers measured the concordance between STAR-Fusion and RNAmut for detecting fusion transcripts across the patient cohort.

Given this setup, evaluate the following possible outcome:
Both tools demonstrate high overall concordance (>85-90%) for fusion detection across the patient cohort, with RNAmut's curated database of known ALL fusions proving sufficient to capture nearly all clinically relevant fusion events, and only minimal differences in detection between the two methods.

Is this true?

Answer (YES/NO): NO